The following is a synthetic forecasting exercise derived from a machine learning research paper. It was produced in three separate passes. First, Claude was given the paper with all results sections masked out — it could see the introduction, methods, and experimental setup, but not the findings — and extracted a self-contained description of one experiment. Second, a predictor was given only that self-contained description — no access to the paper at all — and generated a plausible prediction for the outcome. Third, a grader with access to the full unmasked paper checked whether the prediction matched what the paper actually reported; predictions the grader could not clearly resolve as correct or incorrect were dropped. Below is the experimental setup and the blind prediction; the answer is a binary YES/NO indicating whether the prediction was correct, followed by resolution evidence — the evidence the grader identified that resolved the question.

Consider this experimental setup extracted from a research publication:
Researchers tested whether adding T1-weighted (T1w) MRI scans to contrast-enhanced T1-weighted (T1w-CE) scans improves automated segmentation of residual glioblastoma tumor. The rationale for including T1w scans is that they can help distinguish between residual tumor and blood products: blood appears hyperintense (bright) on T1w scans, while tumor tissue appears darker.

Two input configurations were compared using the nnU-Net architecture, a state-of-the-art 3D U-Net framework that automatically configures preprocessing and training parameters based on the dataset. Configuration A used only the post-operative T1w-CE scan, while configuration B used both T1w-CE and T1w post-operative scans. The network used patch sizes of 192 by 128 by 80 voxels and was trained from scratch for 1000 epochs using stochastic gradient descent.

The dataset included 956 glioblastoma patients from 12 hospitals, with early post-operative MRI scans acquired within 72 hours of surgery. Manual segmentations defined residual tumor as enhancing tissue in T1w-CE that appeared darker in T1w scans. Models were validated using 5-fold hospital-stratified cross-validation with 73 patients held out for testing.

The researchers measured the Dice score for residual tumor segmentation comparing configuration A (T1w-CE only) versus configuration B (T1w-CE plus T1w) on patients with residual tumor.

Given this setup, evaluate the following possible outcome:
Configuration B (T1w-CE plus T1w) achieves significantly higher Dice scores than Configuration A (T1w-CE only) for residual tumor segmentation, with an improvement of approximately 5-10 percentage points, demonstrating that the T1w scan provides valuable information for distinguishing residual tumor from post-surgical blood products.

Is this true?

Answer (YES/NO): YES